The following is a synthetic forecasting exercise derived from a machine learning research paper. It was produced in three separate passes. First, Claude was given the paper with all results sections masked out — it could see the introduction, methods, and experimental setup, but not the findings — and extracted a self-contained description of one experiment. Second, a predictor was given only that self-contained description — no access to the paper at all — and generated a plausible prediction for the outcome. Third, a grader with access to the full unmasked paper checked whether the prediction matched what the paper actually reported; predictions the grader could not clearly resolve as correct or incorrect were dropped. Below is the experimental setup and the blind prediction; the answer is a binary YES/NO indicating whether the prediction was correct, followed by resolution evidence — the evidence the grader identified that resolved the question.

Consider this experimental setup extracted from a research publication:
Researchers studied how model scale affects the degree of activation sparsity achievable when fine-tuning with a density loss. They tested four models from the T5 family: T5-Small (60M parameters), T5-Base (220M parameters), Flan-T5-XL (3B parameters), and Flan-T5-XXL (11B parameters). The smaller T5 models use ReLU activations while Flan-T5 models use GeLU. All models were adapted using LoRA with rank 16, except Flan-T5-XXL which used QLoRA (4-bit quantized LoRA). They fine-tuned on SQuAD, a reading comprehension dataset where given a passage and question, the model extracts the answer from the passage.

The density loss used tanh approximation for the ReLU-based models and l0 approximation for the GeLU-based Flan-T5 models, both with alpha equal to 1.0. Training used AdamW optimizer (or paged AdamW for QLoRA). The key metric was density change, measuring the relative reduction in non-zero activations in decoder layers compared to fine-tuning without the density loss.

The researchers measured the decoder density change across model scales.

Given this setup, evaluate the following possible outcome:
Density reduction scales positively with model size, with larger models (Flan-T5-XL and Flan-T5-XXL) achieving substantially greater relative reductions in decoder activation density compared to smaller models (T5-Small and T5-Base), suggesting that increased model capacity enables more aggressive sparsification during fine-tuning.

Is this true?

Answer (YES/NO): YES